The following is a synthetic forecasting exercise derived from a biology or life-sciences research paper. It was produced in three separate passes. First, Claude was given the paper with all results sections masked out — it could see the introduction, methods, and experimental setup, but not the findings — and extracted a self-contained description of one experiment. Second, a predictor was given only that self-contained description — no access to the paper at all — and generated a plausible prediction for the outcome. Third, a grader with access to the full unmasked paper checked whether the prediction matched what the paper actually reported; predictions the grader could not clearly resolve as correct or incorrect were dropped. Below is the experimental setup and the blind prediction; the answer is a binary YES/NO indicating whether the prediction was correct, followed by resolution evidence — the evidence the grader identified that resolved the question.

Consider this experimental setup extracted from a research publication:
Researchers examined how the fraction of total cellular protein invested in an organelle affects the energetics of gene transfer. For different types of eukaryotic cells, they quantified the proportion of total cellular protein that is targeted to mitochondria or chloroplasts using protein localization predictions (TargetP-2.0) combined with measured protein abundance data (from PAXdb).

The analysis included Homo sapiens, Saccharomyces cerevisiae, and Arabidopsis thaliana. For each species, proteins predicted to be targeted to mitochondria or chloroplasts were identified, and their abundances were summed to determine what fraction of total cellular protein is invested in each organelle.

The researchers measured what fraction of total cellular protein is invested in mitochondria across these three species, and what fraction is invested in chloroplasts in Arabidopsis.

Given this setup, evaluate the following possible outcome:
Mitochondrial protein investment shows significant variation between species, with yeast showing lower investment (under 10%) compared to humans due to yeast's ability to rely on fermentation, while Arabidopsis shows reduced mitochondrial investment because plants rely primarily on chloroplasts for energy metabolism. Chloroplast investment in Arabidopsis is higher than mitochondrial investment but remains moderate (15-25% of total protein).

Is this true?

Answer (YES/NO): NO